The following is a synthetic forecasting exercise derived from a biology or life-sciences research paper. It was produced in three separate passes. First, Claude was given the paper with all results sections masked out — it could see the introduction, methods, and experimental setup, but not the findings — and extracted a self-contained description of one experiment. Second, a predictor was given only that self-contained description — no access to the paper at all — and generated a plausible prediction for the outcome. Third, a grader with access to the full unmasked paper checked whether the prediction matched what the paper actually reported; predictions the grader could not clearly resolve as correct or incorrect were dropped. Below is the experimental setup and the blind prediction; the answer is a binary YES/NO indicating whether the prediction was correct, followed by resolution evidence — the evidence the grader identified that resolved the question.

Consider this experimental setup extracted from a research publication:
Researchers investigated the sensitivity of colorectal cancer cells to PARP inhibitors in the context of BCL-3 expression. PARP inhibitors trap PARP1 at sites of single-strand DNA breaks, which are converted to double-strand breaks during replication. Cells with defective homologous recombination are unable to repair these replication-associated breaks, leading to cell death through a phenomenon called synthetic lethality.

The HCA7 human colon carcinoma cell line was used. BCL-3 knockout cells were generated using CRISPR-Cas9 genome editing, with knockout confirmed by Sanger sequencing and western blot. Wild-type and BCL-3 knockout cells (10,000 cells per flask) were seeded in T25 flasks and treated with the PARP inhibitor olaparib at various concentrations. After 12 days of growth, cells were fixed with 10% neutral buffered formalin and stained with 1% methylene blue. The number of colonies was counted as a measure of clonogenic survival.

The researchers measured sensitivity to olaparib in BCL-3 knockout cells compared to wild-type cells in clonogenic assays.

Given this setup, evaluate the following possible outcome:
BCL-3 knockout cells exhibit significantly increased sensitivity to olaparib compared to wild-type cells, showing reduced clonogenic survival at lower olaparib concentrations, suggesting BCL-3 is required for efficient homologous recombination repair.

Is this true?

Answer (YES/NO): YES